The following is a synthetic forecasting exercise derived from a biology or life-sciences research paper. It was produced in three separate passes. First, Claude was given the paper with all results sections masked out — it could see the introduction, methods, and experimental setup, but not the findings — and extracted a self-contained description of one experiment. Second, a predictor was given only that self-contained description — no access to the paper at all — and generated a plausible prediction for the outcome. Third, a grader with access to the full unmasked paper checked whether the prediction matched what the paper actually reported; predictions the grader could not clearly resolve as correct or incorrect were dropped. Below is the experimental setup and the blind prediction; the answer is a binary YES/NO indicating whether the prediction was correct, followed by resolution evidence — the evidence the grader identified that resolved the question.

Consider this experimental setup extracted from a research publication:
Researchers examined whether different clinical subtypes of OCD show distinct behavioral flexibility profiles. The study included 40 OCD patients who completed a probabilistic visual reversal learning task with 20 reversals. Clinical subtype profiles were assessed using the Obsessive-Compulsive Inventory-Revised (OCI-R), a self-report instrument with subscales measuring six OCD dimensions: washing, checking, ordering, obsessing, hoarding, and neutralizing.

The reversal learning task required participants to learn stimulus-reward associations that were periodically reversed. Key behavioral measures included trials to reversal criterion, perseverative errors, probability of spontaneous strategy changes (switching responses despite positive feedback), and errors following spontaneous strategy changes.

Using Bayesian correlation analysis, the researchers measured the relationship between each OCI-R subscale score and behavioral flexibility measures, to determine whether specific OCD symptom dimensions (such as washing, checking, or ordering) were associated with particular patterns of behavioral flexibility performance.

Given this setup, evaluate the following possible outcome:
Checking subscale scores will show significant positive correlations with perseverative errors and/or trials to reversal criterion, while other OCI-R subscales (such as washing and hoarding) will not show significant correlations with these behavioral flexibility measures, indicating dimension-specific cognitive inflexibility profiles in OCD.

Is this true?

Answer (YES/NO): YES